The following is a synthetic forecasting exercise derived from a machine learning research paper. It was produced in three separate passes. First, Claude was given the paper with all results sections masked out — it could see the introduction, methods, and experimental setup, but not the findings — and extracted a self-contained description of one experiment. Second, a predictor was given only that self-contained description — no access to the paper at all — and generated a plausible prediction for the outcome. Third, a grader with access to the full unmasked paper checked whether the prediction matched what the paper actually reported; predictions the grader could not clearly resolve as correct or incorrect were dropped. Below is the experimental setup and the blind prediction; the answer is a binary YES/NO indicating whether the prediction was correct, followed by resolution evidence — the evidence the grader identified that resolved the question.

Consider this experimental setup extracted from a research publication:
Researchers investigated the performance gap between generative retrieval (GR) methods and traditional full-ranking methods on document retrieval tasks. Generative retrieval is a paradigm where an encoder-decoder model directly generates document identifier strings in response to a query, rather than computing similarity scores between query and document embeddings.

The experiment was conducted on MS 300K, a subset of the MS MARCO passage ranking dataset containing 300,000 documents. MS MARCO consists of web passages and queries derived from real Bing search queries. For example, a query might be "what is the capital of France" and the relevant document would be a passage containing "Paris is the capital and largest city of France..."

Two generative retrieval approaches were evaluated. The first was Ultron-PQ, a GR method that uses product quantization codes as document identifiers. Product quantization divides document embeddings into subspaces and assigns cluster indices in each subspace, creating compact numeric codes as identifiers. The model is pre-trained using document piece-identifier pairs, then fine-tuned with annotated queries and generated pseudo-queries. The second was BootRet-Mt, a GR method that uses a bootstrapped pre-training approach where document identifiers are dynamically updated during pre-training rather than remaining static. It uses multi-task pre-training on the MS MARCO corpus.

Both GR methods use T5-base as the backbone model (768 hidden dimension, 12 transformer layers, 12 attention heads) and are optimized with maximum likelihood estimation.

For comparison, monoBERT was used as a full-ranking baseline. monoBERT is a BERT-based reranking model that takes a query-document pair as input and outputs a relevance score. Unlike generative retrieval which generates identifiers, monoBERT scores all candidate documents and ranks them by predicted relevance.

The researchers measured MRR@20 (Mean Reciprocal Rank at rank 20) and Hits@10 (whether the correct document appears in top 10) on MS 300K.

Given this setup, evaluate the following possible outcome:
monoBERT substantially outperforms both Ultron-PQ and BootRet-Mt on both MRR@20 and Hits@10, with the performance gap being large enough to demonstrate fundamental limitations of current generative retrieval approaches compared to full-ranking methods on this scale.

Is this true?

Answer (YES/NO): YES